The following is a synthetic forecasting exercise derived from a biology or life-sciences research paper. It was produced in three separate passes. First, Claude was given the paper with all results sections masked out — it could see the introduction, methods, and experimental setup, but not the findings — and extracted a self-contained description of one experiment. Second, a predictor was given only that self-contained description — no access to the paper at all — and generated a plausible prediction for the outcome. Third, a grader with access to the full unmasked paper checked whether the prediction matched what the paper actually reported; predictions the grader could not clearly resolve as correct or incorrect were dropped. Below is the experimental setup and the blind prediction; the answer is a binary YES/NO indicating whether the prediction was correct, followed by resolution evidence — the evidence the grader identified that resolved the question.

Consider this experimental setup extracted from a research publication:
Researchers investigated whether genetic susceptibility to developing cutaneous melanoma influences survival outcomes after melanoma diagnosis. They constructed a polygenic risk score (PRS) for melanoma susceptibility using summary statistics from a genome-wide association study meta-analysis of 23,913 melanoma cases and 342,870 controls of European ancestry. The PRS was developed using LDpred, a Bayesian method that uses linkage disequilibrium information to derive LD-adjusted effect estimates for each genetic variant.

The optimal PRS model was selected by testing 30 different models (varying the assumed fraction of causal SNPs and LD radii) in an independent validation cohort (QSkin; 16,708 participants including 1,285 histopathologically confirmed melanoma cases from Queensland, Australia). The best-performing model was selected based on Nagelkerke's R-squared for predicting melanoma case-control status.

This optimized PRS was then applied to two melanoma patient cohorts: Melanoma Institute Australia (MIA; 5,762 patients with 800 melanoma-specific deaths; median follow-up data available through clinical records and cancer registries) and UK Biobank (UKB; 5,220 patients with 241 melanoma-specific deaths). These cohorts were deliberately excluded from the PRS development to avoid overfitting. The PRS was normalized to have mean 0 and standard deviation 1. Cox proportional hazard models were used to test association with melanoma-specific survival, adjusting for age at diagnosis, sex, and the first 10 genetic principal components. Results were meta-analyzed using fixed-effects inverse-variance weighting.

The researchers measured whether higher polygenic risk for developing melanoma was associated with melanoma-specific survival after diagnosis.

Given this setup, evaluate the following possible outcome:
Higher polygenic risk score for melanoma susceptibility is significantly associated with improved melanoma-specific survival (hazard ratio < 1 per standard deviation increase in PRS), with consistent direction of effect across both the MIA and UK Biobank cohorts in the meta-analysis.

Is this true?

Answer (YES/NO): YES